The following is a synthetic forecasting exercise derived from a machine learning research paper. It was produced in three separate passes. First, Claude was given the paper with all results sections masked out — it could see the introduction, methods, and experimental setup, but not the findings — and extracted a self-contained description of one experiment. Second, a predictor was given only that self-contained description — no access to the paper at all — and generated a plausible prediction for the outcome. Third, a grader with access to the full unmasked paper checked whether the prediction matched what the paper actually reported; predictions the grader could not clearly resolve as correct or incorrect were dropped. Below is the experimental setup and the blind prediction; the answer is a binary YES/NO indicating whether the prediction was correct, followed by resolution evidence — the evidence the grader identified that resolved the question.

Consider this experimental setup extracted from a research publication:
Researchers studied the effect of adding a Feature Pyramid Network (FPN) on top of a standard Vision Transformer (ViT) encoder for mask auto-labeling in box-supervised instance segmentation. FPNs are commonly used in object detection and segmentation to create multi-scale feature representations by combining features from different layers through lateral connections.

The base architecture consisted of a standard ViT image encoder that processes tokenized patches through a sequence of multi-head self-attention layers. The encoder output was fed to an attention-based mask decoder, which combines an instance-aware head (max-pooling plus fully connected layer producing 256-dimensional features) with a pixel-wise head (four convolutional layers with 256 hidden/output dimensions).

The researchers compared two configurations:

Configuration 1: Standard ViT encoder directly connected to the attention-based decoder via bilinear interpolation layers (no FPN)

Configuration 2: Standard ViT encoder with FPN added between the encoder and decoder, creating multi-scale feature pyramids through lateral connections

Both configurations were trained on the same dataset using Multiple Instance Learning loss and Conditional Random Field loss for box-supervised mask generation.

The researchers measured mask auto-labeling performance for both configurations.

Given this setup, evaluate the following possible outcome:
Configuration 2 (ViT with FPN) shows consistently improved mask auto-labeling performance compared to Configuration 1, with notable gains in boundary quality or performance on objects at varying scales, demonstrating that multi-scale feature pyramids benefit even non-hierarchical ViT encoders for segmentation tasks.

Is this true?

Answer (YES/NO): NO